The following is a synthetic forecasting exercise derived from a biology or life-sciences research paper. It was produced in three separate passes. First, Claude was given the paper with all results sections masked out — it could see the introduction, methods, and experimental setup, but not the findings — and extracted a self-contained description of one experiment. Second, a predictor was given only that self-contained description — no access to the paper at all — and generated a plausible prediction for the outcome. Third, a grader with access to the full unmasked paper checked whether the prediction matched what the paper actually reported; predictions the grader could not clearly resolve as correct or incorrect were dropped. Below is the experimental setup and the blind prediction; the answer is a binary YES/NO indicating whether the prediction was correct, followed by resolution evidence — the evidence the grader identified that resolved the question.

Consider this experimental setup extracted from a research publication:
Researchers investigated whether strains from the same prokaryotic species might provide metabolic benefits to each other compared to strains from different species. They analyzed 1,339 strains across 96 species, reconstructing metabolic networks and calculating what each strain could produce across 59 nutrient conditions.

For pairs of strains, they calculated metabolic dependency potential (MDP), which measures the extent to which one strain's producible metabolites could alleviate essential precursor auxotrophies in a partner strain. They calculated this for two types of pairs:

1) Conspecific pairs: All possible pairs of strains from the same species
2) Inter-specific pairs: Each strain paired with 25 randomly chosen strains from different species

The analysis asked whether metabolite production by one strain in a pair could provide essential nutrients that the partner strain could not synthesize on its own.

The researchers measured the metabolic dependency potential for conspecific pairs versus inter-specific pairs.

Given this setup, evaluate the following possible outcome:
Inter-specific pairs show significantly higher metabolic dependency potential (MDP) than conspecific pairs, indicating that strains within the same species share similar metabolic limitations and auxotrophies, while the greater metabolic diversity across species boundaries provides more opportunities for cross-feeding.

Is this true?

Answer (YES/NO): NO